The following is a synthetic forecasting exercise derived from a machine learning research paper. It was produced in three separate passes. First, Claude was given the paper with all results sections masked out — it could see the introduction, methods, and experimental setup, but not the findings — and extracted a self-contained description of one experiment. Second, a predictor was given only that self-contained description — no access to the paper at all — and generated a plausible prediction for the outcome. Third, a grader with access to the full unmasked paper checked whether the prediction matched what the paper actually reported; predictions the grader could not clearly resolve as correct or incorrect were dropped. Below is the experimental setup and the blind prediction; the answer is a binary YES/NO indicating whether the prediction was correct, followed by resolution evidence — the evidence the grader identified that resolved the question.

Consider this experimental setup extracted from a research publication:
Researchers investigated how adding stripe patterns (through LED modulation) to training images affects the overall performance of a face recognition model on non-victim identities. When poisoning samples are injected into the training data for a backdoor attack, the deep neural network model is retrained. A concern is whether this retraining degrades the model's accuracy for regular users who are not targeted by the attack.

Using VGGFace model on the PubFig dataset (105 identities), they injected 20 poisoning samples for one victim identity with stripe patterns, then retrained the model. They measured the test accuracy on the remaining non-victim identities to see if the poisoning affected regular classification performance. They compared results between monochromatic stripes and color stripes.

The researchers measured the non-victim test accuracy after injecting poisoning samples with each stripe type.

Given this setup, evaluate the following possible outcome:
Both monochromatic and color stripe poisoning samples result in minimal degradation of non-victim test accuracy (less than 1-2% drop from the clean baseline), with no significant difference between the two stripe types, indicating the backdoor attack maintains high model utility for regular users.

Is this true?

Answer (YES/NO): YES